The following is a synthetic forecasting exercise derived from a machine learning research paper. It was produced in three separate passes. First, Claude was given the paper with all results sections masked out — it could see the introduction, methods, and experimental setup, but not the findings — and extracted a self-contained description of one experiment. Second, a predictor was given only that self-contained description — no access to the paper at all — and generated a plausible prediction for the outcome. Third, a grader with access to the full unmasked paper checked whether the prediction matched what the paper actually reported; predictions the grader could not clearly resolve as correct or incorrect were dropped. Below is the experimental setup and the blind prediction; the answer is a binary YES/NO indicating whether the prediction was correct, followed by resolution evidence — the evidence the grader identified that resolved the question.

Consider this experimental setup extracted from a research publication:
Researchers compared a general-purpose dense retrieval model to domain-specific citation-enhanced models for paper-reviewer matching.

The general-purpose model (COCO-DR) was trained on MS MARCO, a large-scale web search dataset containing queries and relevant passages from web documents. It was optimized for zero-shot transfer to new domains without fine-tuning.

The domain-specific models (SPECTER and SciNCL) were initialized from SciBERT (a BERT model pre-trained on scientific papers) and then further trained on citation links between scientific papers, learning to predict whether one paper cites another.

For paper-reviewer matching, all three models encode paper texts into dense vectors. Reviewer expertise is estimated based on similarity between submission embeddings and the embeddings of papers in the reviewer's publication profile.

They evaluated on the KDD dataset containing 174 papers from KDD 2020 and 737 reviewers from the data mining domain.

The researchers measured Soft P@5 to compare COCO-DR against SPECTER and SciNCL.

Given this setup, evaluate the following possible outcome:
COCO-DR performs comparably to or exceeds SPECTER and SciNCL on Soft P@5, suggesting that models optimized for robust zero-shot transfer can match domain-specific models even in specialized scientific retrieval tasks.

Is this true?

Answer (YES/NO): YES